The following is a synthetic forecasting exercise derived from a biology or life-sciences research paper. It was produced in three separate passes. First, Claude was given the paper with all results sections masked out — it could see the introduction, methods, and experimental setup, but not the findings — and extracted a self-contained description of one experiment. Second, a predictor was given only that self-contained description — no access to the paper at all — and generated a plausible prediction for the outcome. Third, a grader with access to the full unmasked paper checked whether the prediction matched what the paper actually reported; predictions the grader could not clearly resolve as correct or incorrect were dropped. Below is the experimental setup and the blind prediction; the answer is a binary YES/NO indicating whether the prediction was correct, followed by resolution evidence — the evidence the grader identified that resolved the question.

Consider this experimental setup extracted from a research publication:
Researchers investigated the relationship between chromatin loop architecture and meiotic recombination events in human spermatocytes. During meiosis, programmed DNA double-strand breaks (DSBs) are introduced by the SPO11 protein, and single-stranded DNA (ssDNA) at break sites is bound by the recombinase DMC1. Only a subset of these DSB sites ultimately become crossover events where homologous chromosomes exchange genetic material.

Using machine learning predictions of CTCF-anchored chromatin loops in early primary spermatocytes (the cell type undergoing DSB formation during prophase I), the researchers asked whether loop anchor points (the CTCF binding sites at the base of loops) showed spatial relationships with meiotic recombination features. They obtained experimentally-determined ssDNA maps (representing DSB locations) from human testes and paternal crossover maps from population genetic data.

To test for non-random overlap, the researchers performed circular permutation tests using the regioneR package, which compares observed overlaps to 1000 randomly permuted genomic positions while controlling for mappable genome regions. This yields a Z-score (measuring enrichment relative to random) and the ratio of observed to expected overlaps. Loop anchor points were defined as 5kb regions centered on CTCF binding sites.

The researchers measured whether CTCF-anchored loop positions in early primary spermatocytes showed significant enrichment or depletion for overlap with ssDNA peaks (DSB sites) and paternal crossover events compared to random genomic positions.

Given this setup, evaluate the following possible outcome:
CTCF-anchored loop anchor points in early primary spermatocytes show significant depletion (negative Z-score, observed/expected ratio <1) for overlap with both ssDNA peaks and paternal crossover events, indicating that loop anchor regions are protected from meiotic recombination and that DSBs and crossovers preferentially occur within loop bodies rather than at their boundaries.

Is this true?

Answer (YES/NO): NO